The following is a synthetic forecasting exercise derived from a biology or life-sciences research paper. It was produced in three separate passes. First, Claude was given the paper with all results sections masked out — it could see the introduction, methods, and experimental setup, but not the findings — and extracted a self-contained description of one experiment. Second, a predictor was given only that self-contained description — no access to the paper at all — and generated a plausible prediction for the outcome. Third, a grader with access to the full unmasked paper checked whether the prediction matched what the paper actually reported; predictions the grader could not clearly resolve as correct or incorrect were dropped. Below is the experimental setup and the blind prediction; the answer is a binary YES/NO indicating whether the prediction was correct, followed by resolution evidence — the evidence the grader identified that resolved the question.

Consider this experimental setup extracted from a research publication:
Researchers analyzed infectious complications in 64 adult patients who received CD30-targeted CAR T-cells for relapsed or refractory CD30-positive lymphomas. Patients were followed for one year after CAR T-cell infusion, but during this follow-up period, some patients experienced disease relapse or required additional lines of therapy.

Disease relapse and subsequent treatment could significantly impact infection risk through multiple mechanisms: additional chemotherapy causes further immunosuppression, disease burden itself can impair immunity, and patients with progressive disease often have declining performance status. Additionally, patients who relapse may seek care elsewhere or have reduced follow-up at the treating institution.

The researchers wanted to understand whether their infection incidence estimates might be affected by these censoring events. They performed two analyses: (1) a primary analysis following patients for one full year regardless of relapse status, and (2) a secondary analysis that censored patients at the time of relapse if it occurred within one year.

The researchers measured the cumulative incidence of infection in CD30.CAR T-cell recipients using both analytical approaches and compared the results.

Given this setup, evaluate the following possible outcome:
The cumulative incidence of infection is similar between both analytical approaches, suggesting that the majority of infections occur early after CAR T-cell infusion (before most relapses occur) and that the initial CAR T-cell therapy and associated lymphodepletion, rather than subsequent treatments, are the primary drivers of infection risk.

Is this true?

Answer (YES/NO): NO